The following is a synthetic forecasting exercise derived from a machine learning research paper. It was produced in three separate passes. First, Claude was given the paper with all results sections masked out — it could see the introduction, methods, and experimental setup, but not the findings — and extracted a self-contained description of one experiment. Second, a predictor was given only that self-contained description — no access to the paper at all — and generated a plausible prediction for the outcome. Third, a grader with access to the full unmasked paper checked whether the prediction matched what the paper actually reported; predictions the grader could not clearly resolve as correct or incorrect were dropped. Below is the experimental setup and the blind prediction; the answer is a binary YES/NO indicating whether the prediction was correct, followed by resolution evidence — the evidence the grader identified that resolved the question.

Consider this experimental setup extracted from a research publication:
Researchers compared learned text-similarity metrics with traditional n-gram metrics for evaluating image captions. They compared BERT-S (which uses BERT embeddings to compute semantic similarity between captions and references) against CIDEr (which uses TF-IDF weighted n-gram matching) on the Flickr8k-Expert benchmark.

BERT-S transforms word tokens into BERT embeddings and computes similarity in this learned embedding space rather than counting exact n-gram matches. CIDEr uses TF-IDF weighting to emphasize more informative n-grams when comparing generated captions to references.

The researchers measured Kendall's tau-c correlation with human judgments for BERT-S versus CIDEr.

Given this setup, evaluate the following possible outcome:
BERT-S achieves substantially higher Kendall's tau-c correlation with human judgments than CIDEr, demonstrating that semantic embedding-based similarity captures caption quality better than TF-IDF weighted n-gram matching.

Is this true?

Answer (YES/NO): NO